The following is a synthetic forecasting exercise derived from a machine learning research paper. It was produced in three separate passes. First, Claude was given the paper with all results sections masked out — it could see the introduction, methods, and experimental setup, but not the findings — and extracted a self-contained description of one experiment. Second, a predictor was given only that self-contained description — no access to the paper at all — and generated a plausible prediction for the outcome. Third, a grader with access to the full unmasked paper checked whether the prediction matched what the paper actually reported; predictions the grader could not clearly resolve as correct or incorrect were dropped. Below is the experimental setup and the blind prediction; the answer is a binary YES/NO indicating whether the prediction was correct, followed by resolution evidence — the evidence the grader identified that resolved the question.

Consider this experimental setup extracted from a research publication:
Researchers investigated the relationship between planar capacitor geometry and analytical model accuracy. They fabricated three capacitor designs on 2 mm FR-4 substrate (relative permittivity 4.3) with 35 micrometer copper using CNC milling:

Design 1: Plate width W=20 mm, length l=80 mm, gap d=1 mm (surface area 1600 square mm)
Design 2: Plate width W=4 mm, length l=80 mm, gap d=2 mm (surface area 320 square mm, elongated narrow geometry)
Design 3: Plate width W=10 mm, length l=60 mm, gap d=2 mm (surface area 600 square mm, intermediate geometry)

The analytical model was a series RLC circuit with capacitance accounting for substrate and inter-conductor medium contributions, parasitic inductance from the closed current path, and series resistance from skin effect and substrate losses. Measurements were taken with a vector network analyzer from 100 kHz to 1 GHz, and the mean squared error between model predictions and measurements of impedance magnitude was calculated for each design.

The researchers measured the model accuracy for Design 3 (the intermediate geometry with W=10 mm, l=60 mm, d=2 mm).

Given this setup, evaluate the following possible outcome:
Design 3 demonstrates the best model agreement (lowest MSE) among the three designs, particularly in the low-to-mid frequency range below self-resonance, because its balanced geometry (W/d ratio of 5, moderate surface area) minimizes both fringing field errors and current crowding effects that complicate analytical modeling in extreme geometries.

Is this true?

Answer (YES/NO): YES